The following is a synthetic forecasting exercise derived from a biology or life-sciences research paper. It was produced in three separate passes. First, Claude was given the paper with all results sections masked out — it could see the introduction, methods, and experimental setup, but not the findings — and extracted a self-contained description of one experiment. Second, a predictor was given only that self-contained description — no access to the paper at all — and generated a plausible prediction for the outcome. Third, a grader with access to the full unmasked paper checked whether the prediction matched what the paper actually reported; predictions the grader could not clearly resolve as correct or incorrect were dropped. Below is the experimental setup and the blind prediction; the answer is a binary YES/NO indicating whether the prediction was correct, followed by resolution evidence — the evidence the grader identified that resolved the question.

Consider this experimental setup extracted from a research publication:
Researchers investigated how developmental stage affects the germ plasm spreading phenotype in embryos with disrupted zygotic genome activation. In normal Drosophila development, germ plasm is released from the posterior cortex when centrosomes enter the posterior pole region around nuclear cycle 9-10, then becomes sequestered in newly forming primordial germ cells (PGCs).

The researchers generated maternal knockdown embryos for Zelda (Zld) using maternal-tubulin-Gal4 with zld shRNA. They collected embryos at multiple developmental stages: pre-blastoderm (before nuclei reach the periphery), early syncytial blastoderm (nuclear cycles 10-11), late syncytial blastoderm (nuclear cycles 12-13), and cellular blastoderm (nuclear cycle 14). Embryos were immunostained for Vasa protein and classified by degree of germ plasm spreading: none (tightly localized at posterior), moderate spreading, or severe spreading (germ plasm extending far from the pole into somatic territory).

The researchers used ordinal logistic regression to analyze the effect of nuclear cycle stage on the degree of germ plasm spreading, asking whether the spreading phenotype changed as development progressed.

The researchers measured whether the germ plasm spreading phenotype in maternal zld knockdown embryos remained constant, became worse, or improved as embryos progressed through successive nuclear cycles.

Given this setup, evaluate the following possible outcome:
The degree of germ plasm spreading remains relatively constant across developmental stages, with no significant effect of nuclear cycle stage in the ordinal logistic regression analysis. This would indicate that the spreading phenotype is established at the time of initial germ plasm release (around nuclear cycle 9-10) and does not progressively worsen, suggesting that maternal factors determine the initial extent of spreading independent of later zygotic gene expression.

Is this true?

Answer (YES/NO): NO